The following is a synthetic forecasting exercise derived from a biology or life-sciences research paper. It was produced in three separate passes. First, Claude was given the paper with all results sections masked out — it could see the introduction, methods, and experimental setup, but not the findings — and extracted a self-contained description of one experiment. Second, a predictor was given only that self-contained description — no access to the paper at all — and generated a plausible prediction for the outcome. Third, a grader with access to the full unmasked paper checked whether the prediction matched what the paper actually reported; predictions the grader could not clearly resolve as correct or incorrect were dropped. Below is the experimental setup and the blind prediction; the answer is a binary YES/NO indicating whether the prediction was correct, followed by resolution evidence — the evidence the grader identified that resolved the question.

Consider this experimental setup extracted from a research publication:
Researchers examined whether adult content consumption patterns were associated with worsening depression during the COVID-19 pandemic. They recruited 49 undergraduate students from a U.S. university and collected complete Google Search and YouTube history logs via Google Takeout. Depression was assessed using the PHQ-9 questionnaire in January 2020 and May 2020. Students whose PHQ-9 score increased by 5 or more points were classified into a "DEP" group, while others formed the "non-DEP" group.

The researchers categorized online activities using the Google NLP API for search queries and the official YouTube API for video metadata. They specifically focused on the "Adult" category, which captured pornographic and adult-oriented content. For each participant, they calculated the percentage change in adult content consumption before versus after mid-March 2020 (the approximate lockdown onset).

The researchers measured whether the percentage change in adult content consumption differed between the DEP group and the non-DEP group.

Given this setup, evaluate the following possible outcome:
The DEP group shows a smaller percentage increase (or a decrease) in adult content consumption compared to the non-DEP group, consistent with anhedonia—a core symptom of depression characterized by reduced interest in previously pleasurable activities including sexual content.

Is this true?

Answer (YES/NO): NO